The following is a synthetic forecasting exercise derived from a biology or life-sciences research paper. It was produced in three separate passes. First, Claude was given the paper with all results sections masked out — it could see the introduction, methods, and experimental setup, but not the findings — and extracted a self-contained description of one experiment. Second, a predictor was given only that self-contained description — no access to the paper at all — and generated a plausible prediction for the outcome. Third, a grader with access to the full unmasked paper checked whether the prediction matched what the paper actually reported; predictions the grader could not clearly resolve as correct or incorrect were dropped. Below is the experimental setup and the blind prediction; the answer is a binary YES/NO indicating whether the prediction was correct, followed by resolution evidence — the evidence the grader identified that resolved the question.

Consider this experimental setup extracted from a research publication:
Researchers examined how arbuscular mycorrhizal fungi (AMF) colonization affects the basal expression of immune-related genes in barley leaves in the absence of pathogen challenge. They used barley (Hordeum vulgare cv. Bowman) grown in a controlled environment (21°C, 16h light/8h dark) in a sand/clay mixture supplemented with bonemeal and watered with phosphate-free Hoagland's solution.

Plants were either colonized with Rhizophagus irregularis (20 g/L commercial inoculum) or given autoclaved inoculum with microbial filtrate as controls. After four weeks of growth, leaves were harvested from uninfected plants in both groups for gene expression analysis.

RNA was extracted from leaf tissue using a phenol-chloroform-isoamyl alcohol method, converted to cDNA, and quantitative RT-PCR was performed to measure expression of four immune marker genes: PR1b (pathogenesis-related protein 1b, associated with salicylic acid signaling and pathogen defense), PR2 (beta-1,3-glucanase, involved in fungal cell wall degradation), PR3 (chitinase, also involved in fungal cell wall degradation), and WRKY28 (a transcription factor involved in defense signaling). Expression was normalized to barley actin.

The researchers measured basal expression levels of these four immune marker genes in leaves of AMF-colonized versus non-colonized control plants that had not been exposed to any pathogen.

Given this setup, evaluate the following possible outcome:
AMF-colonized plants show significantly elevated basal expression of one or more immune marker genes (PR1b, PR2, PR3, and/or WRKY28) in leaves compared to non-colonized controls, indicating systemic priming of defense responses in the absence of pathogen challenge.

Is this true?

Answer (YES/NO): NO